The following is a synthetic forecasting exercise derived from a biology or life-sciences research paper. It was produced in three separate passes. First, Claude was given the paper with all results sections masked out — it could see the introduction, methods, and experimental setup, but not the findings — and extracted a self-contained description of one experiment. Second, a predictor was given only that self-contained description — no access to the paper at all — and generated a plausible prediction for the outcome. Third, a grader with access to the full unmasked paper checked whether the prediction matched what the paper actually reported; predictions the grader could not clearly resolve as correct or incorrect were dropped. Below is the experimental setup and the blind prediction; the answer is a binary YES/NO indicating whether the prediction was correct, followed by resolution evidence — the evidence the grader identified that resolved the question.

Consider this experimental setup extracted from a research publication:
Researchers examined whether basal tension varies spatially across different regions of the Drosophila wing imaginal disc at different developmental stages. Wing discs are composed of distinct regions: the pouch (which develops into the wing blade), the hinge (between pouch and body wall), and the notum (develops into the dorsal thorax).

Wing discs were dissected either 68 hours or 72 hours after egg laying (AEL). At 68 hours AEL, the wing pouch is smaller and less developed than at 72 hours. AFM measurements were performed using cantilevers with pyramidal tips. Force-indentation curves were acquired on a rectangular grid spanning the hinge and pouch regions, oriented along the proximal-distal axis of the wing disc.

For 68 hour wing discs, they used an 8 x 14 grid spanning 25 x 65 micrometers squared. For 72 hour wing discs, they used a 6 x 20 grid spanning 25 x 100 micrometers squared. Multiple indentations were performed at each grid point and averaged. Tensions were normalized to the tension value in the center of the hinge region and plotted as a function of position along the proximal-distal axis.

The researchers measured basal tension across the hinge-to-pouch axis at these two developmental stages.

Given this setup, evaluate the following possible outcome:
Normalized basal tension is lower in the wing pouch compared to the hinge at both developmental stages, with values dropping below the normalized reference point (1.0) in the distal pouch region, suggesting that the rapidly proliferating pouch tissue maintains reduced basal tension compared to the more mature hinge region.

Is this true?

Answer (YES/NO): NO